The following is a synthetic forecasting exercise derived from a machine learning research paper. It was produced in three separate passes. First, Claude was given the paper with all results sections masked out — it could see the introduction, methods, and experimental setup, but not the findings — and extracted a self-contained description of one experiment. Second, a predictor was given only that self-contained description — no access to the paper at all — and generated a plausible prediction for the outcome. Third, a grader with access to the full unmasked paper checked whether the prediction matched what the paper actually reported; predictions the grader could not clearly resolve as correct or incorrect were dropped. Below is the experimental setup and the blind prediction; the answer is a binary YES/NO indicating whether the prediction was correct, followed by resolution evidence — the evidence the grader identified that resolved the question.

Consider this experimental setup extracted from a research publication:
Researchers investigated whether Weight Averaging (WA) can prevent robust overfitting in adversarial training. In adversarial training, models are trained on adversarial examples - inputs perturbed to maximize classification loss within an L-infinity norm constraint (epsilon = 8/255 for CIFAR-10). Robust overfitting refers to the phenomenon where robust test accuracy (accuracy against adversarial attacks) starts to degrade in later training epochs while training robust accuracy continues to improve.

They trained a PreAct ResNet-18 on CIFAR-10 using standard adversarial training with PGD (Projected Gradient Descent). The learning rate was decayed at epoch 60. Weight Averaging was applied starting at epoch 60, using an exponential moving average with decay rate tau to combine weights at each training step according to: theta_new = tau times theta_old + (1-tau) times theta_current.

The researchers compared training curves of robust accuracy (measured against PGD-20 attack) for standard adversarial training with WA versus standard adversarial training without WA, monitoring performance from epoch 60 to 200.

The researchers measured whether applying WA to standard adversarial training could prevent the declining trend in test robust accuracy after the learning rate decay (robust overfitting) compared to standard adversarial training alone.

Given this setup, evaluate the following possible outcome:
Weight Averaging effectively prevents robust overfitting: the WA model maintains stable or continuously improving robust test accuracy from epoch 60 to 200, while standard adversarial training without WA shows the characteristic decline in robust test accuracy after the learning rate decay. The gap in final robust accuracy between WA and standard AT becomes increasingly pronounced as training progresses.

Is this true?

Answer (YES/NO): NO